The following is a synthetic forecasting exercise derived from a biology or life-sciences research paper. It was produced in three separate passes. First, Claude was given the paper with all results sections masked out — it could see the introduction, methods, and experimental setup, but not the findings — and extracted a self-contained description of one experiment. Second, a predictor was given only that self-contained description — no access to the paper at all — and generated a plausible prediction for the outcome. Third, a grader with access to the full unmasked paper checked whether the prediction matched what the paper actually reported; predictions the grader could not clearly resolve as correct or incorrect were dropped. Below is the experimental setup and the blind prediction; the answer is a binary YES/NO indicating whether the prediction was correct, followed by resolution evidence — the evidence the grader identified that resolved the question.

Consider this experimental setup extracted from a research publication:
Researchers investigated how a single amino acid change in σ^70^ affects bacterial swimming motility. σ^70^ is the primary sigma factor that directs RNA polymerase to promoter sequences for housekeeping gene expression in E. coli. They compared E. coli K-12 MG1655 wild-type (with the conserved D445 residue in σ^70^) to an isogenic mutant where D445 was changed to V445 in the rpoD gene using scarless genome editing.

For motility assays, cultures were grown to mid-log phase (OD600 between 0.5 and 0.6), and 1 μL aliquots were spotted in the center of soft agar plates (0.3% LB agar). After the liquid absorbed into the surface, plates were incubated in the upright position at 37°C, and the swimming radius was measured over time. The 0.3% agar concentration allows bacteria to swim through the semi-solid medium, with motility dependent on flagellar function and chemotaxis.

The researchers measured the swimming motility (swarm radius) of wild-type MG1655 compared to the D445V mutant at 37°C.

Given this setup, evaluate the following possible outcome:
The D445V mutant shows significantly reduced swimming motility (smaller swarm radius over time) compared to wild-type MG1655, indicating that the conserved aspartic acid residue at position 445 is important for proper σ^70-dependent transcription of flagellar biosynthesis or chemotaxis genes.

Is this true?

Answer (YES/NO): YES